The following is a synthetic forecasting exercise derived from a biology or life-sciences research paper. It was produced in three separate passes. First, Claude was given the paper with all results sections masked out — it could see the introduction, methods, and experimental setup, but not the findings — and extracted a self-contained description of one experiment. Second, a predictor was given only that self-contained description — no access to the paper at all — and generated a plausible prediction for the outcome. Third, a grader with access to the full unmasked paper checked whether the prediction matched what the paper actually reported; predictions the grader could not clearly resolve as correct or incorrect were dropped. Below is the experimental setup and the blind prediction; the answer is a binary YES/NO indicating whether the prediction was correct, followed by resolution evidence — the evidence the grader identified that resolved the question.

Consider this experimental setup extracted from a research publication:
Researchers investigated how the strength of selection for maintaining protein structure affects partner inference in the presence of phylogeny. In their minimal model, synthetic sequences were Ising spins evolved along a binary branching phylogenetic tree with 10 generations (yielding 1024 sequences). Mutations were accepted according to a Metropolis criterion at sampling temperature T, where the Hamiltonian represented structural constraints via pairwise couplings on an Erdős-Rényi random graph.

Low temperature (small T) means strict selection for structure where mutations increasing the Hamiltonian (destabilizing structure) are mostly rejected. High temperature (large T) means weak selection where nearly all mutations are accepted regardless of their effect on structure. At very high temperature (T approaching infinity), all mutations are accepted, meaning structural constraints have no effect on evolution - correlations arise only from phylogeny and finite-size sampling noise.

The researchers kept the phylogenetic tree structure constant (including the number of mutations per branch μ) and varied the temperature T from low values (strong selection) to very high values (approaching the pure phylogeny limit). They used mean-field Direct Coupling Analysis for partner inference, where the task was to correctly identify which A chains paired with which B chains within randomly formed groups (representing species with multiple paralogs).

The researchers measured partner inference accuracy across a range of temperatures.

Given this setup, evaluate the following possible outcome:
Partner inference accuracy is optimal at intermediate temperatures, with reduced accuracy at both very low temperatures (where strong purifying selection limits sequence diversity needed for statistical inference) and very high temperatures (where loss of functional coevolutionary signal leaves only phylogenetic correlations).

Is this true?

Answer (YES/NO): NO